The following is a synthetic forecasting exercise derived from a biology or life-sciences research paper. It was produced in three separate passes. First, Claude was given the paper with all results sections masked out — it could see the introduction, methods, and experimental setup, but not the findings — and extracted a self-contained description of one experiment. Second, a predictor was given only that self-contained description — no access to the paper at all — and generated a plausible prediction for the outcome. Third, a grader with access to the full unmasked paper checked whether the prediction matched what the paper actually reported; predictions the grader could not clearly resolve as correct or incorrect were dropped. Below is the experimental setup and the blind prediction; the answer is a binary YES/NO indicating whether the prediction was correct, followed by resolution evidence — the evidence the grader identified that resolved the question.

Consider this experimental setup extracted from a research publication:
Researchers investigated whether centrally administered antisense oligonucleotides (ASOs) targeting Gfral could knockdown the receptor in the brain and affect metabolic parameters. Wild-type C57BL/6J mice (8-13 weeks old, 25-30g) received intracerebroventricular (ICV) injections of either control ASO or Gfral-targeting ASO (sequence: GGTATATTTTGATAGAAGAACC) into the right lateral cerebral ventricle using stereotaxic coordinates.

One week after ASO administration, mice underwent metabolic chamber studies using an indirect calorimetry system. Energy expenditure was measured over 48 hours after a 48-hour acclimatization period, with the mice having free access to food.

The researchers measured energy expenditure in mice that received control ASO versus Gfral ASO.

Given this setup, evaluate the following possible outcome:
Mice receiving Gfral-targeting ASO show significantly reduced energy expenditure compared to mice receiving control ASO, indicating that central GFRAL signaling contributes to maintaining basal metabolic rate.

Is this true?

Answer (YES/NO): NO